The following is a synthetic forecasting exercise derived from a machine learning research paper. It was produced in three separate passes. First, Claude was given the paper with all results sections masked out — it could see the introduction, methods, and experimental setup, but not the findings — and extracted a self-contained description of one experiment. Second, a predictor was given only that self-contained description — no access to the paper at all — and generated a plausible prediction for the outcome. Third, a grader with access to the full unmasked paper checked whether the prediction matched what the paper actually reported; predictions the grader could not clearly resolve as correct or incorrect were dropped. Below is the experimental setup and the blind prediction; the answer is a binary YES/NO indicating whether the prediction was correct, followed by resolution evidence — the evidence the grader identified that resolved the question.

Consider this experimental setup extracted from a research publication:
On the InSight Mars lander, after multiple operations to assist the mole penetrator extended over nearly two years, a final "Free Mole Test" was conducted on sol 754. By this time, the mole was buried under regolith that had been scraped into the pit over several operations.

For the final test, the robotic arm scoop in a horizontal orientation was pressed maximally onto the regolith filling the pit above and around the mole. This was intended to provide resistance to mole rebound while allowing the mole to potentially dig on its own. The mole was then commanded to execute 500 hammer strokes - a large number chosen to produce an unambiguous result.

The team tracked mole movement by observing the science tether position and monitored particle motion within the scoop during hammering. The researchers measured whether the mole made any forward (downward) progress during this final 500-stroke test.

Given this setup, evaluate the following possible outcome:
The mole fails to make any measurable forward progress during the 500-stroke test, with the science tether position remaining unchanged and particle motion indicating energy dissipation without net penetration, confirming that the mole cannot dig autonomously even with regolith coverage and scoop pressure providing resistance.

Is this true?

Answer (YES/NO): YES